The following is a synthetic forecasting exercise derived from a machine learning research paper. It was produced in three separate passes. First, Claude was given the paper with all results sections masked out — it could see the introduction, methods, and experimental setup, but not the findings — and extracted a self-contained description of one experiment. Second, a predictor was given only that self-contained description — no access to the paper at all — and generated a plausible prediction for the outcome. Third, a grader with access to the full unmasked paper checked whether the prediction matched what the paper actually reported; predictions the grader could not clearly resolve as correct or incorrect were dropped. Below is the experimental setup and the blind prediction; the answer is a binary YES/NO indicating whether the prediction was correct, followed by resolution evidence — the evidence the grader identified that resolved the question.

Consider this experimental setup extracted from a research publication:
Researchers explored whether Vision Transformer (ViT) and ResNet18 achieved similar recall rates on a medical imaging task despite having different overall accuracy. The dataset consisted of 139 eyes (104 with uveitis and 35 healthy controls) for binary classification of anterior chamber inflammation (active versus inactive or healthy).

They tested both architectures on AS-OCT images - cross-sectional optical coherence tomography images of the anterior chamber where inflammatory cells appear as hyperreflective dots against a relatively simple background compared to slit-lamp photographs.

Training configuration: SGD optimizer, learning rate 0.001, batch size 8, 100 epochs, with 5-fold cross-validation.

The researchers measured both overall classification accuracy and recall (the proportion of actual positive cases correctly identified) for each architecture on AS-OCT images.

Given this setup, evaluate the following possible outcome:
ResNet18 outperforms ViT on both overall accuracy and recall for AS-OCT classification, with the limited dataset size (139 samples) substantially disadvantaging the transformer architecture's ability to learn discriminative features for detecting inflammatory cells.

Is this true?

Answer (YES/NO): NO